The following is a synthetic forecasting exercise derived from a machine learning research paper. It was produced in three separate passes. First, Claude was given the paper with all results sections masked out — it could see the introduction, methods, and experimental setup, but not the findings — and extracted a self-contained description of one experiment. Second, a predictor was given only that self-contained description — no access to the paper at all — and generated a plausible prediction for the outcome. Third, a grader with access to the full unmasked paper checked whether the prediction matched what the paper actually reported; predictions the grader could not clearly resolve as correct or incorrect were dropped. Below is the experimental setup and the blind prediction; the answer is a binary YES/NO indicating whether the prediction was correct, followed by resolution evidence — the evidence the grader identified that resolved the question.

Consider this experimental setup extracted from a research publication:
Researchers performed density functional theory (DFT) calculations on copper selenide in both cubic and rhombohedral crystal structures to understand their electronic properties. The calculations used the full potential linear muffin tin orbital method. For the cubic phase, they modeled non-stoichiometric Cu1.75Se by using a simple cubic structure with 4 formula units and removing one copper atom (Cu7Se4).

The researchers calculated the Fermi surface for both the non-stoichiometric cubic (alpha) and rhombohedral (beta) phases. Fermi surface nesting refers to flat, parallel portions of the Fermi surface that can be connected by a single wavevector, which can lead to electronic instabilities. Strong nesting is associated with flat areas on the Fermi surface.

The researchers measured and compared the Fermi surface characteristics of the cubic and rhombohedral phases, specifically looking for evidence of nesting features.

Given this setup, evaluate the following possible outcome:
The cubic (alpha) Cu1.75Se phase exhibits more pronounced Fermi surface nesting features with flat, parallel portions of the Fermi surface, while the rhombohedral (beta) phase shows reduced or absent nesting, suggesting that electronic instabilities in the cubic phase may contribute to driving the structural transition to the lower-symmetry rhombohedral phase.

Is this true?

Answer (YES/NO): NO